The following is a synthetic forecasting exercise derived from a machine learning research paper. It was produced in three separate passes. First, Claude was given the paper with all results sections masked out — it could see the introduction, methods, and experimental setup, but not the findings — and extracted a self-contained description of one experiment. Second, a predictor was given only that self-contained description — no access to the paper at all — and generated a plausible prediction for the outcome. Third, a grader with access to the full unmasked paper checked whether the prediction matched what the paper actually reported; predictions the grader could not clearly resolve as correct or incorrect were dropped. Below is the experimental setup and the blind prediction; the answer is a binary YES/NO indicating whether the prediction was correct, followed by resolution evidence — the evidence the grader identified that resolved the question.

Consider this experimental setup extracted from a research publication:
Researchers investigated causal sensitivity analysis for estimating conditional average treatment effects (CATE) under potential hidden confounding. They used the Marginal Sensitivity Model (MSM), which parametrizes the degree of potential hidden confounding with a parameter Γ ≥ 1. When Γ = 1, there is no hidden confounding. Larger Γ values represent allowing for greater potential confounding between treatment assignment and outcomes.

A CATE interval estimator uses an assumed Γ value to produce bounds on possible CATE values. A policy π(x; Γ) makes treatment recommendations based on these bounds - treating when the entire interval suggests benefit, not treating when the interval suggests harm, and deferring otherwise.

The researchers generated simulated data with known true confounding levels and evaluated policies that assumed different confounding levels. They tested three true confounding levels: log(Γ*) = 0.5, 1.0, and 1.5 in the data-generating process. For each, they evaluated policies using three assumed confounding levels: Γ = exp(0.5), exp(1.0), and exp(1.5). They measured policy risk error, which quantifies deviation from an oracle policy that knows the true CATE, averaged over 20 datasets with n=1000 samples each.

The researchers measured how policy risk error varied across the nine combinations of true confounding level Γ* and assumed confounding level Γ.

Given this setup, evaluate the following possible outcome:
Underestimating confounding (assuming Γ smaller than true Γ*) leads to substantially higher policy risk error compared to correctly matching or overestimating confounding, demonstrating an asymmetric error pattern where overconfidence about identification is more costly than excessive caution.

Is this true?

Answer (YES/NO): YES